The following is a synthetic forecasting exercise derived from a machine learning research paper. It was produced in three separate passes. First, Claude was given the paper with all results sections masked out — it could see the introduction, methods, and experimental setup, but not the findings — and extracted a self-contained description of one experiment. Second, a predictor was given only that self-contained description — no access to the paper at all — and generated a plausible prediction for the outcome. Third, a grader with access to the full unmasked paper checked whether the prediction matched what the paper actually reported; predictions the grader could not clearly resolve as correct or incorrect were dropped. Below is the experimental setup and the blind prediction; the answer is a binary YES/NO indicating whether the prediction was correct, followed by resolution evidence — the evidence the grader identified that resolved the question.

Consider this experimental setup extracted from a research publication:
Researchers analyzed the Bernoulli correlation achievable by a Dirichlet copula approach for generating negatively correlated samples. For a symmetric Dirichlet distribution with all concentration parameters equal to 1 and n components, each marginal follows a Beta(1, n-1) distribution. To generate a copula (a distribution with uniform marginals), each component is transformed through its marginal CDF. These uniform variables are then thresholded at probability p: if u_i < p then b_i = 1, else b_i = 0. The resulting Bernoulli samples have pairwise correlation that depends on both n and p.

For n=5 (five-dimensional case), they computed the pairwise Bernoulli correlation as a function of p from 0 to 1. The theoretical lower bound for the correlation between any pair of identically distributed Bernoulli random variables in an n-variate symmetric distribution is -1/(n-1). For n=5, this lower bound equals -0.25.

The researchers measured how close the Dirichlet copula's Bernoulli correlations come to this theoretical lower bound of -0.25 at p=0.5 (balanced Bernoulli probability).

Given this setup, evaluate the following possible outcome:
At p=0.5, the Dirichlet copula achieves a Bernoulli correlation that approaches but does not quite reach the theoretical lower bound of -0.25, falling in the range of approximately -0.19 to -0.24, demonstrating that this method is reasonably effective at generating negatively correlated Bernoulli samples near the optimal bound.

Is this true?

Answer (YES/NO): NO